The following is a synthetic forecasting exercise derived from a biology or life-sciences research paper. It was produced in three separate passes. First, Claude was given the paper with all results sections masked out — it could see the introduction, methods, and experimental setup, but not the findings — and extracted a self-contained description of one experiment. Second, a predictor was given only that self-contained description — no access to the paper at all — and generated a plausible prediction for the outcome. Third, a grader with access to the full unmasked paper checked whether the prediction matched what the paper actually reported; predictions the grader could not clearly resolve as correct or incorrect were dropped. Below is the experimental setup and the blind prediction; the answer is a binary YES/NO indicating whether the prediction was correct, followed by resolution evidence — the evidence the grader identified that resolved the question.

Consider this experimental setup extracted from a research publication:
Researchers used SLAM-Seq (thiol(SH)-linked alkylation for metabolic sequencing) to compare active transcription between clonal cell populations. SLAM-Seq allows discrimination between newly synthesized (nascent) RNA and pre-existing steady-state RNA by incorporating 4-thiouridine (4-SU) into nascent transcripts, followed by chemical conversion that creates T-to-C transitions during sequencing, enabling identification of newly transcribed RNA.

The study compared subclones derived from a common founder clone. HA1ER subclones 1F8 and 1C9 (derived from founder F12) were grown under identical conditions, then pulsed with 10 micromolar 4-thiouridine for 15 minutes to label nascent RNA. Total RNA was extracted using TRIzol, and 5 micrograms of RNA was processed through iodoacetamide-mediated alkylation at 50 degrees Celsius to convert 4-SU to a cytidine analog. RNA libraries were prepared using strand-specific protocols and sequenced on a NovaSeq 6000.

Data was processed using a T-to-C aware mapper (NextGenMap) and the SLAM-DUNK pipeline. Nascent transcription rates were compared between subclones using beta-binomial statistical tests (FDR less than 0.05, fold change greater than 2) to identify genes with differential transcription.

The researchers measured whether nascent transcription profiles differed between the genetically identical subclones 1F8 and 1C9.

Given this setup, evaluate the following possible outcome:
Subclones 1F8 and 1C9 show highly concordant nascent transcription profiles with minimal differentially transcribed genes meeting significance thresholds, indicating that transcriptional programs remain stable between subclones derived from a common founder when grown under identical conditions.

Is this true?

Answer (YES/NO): YES